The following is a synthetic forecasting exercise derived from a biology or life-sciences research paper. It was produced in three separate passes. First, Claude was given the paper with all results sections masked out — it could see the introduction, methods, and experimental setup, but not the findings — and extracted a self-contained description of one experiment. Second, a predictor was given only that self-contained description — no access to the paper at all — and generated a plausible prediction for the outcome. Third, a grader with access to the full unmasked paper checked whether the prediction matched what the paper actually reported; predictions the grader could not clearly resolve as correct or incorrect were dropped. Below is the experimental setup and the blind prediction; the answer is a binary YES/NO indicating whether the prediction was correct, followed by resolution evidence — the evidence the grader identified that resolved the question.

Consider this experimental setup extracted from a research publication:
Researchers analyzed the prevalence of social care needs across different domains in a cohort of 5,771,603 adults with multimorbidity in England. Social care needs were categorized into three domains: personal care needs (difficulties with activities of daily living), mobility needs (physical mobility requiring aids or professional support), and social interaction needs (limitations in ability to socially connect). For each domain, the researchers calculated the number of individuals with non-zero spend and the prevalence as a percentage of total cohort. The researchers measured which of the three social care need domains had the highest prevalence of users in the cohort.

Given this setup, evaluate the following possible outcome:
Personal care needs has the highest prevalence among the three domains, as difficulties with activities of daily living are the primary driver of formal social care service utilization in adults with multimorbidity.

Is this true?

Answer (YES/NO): NO